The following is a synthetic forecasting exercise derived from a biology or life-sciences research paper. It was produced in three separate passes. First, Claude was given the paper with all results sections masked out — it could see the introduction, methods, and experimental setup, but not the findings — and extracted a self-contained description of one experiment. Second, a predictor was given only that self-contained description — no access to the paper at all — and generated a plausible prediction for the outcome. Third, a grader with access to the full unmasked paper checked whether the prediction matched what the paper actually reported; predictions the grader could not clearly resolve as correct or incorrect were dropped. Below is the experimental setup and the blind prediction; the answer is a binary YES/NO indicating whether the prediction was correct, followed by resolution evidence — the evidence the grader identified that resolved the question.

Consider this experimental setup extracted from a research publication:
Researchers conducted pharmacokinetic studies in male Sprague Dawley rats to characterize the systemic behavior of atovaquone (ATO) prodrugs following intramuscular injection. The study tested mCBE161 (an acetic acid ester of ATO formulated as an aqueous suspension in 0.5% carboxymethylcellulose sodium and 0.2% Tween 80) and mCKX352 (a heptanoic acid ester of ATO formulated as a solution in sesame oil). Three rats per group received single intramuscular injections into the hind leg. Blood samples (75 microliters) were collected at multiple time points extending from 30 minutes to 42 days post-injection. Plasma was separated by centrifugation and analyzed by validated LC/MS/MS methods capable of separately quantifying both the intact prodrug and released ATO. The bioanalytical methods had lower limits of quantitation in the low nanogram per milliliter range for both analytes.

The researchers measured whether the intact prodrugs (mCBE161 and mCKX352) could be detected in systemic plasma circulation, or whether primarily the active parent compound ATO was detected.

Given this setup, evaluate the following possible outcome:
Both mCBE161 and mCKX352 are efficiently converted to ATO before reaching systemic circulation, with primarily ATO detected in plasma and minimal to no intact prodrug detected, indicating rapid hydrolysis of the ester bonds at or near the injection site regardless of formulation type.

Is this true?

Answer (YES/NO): NO